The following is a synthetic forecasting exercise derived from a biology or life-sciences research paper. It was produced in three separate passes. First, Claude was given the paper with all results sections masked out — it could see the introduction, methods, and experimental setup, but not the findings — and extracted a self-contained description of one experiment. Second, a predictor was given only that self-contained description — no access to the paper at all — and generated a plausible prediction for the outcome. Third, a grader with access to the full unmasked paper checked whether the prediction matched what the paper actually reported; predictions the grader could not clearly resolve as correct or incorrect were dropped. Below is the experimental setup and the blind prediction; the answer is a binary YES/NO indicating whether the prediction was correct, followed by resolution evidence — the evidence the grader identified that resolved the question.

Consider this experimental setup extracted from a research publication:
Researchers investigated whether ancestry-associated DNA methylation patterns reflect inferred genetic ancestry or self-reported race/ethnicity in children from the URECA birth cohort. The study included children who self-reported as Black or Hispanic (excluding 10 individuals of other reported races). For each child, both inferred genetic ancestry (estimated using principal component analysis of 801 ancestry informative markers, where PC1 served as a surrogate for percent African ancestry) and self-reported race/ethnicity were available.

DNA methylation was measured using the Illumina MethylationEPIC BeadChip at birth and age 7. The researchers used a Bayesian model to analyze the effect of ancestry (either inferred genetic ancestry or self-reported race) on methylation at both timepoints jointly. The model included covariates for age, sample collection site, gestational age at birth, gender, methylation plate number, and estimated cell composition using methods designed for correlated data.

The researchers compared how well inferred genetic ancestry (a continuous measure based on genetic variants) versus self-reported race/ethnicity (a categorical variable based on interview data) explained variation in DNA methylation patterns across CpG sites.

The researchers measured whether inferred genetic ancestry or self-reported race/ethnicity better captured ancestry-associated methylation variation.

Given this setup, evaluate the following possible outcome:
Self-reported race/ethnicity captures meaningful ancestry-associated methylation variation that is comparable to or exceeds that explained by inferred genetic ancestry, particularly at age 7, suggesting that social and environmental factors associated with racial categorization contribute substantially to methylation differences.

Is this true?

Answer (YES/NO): NO